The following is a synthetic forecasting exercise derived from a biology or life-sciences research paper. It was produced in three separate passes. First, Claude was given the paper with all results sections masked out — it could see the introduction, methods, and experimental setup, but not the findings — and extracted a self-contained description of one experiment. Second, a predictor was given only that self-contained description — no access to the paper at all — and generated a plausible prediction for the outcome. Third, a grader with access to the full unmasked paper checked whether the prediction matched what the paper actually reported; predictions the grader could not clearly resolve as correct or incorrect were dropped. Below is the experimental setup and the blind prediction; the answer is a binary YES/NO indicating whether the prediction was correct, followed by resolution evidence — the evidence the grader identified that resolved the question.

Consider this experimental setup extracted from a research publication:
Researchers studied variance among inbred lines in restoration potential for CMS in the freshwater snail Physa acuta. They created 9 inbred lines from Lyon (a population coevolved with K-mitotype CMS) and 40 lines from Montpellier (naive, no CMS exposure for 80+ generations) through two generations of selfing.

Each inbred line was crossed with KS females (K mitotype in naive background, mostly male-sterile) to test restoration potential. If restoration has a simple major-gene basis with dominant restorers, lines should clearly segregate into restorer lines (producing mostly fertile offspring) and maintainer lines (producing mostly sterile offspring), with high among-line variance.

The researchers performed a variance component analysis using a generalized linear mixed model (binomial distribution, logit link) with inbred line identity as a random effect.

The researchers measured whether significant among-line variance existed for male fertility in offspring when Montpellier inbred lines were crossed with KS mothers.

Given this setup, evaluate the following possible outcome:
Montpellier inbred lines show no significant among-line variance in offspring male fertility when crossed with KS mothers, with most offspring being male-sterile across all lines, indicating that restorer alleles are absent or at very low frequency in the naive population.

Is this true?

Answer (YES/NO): NO